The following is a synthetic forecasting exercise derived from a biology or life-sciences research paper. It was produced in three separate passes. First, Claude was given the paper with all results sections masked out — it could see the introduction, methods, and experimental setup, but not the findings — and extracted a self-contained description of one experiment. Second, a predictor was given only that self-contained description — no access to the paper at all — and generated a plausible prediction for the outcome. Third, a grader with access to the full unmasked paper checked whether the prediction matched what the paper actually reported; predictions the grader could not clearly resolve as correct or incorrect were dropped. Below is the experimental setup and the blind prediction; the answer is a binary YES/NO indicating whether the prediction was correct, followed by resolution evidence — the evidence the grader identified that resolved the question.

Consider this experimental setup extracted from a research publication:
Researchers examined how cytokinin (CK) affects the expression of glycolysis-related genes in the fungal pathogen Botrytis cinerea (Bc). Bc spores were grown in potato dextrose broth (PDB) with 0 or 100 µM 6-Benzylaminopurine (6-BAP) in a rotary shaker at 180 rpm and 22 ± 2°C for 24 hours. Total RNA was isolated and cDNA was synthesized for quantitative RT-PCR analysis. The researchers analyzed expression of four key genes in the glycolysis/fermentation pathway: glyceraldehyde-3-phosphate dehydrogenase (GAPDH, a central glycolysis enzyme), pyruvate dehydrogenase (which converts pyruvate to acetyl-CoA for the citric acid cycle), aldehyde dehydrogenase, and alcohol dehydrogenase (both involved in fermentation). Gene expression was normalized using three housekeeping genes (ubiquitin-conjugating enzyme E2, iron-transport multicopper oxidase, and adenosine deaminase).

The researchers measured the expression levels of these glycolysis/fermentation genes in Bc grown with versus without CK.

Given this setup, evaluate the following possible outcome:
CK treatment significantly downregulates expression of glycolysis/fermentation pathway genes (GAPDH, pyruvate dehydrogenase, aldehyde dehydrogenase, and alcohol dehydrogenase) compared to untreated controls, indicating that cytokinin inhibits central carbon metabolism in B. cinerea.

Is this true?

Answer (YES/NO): NO